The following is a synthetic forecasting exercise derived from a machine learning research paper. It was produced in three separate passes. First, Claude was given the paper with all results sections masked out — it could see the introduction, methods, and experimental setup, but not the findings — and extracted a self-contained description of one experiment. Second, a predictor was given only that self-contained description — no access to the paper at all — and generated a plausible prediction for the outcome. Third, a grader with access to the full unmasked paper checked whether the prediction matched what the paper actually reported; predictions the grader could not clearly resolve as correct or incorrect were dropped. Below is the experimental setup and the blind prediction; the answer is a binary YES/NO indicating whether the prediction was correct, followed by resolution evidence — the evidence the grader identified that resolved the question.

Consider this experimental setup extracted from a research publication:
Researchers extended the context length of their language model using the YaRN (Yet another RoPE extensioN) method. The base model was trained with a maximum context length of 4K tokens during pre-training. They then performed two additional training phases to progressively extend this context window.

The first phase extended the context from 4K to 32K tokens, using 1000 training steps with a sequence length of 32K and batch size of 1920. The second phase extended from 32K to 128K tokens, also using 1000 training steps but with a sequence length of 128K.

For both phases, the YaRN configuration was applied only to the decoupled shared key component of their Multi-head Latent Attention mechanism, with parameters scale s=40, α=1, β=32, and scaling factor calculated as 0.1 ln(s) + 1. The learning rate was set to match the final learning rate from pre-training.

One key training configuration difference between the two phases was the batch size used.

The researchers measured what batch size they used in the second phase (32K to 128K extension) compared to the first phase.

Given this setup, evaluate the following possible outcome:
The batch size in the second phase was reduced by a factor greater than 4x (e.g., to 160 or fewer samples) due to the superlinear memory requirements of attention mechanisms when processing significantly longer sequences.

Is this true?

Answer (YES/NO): NO